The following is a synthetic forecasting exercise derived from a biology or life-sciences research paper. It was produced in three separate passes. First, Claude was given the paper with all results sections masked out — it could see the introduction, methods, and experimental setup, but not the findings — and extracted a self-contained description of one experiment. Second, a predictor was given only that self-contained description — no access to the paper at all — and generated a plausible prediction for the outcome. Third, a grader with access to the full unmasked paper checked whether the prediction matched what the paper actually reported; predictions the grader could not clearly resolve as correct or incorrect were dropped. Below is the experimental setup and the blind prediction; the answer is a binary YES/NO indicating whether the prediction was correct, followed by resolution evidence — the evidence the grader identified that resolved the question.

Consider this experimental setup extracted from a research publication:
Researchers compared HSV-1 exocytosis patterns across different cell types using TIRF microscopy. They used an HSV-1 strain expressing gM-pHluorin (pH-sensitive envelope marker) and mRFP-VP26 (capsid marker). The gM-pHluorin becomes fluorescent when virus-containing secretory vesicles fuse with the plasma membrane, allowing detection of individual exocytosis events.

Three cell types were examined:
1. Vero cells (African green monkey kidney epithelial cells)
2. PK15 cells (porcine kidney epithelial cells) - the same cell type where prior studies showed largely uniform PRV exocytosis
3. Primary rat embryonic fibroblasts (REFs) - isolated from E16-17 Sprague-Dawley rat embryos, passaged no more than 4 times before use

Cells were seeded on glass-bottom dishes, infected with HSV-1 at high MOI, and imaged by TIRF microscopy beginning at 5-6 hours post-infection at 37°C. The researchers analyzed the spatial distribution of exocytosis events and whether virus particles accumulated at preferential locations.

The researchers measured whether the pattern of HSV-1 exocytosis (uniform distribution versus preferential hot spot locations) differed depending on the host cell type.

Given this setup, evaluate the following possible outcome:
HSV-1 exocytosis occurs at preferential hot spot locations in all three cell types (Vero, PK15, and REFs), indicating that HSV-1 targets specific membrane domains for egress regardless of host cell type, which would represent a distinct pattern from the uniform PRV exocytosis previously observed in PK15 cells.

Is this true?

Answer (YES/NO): NO